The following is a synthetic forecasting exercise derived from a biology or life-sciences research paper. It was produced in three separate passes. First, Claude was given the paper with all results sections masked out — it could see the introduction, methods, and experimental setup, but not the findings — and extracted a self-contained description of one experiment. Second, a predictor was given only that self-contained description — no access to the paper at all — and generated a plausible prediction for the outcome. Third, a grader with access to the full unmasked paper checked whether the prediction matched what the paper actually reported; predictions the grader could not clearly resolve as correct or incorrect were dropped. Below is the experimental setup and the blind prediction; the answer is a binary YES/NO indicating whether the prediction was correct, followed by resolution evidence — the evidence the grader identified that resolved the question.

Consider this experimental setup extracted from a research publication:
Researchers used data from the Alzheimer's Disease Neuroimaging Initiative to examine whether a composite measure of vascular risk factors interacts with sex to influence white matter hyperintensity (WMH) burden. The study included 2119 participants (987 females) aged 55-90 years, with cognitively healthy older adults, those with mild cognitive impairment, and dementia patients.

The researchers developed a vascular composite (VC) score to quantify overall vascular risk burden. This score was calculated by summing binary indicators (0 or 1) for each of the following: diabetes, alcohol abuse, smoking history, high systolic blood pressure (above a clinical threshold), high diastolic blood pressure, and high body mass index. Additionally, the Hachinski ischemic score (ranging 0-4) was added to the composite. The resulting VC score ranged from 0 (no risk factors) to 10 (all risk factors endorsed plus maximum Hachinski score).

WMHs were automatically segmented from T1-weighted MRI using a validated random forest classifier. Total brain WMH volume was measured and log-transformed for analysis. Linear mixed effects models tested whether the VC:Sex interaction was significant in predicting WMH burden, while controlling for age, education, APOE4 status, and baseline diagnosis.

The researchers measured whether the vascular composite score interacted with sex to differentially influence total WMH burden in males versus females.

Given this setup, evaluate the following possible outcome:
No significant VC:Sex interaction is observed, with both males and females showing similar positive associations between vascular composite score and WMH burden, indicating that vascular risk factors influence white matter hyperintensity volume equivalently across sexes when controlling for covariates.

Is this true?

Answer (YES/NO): YES